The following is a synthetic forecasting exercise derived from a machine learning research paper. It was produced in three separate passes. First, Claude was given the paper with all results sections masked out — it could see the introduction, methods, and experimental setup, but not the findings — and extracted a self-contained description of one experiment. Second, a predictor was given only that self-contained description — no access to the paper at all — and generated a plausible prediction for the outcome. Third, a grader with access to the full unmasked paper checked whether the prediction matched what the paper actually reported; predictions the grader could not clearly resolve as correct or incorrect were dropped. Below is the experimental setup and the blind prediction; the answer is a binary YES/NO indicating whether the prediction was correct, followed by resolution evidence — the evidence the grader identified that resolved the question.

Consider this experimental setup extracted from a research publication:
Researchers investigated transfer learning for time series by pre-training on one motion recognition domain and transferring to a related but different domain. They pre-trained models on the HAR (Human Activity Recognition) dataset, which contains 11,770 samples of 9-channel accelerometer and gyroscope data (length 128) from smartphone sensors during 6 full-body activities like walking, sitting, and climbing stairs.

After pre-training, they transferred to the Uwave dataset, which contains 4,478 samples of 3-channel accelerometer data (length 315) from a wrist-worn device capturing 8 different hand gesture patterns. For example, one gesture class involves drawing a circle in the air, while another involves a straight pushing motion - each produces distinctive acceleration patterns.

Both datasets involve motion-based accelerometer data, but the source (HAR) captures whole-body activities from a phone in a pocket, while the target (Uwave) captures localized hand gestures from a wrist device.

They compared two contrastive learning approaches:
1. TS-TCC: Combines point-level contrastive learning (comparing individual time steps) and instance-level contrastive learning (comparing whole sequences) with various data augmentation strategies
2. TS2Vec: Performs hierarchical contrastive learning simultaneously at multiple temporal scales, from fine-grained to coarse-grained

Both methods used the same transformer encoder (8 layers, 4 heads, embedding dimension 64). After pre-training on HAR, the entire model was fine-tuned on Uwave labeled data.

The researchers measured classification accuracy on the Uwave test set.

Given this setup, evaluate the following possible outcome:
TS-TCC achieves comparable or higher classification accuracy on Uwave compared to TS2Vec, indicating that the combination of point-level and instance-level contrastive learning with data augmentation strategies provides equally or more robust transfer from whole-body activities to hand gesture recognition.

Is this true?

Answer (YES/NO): YES